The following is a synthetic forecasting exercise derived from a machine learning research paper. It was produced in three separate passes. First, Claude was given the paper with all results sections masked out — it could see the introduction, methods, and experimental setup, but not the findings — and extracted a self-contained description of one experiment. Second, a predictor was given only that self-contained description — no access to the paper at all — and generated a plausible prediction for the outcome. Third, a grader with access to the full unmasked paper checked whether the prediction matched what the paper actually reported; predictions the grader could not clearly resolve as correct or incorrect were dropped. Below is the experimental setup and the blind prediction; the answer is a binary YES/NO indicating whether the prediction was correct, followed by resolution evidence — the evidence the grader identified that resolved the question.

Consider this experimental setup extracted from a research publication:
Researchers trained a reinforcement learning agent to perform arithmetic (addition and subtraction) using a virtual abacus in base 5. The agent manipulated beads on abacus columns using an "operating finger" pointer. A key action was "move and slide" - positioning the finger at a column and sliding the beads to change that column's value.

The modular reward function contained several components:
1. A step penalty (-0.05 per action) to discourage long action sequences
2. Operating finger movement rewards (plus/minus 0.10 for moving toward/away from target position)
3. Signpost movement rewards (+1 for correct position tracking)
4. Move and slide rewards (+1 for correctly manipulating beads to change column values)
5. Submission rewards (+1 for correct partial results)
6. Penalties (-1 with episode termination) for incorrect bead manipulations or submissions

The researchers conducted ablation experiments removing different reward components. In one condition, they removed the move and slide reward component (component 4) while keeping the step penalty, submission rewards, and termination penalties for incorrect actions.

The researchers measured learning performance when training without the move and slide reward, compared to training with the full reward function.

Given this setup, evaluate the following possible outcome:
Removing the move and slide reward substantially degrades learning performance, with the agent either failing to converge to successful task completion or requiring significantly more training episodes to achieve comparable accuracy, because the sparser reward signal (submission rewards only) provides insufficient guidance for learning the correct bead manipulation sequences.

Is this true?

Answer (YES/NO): YES